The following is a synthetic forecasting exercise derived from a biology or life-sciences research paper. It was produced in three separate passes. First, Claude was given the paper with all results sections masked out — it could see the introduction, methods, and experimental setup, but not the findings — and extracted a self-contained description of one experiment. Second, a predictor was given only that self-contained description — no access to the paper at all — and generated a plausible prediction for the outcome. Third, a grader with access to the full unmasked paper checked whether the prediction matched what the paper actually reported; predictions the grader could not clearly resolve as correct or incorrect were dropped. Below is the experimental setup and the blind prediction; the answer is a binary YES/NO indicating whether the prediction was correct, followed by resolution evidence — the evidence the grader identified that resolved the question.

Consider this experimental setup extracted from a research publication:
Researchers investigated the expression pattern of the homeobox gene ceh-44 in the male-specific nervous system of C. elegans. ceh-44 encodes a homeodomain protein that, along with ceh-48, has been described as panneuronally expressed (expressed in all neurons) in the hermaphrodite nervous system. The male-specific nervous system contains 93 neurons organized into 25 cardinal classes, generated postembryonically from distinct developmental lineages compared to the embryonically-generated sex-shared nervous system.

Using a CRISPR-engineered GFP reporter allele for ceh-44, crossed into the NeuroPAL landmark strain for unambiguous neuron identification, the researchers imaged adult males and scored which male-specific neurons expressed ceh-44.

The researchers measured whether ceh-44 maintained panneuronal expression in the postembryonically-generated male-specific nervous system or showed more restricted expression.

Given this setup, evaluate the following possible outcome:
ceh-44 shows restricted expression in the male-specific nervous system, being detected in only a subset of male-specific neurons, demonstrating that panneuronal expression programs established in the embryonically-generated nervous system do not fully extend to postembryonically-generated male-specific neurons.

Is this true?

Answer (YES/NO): NO